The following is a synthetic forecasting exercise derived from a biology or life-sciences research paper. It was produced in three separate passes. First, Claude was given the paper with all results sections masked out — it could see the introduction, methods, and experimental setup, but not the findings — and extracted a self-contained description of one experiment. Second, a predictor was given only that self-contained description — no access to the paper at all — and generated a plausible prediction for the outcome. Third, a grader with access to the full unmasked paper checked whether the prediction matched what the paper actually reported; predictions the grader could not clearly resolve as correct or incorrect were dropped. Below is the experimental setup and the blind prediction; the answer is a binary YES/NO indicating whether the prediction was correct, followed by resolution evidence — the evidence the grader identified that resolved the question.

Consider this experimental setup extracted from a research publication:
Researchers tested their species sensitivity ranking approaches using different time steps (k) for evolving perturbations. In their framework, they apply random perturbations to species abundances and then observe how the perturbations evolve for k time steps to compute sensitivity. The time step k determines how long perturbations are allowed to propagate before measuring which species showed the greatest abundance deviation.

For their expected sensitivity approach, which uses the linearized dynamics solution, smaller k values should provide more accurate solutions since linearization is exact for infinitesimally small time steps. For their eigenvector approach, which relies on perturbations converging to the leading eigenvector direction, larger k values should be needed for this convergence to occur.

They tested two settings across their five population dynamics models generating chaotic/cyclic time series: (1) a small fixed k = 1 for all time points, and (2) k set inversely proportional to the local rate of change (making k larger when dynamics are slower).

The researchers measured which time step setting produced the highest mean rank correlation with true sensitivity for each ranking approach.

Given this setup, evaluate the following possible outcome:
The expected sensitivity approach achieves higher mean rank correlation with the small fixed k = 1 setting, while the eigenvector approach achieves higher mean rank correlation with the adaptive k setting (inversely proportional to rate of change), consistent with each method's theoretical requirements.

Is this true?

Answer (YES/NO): YES